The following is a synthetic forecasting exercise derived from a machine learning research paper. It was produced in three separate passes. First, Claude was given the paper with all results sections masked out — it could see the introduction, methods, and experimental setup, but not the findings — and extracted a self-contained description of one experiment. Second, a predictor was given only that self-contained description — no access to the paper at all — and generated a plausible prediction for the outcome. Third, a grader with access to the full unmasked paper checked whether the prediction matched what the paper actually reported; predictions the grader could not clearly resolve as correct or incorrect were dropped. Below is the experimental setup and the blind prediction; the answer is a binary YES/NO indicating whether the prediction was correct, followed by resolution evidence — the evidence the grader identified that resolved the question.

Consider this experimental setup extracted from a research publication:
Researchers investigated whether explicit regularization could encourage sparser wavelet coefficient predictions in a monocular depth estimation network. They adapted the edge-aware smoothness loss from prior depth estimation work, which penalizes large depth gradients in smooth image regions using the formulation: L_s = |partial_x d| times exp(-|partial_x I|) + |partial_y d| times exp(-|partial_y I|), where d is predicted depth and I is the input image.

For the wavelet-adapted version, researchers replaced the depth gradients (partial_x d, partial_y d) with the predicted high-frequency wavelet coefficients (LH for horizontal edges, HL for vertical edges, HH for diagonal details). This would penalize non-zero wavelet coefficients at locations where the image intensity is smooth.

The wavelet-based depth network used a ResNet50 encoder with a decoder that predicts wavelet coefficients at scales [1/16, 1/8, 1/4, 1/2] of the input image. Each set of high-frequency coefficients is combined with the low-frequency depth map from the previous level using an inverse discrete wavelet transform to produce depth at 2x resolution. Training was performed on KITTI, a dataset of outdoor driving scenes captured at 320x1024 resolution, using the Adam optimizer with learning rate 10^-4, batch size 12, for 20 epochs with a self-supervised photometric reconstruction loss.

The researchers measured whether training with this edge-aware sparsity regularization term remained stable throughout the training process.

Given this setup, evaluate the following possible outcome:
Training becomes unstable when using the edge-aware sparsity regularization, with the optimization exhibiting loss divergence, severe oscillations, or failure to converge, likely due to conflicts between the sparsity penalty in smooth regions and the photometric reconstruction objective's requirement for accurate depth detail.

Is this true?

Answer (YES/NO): YES